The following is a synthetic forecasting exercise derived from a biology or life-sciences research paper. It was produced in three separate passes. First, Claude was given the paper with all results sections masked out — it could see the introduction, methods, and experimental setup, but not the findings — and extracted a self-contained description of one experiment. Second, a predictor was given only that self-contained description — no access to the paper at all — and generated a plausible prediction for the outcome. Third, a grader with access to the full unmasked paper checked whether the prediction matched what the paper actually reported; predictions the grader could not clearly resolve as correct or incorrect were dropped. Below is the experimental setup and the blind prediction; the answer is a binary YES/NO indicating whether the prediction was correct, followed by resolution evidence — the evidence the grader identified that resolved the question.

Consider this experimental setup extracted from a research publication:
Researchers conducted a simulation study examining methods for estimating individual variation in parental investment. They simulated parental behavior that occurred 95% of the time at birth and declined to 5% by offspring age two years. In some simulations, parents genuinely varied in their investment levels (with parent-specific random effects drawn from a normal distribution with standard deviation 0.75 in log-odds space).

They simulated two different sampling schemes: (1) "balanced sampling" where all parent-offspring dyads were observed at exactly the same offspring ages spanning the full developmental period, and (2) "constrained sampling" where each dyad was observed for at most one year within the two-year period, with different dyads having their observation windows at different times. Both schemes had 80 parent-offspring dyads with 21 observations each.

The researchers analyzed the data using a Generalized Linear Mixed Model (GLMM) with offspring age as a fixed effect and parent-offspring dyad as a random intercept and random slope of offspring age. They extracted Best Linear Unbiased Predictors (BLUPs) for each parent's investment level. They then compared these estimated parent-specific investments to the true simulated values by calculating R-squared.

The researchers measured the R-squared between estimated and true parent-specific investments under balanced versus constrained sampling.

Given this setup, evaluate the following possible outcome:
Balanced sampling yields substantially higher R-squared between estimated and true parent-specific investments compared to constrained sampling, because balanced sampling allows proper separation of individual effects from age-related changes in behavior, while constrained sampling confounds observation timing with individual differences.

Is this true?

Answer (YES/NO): NO